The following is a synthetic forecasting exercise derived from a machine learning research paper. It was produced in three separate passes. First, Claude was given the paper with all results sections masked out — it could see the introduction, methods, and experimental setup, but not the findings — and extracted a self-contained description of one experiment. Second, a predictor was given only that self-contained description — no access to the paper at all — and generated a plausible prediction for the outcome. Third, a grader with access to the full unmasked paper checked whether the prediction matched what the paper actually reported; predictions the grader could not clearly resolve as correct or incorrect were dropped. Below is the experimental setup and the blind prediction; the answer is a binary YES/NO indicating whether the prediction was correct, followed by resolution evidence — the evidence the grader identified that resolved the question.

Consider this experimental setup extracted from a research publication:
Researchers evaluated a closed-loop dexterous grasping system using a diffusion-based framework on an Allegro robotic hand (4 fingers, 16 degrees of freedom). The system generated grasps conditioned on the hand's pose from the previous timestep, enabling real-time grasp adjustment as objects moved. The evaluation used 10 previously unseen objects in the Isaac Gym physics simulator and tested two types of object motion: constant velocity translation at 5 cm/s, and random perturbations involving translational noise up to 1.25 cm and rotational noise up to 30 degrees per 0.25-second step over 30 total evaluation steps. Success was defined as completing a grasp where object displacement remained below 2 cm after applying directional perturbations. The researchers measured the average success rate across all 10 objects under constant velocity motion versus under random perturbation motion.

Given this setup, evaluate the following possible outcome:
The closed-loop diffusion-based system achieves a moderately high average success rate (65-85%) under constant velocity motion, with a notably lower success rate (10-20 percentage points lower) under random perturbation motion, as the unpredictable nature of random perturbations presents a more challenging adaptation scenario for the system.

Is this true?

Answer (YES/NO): NO